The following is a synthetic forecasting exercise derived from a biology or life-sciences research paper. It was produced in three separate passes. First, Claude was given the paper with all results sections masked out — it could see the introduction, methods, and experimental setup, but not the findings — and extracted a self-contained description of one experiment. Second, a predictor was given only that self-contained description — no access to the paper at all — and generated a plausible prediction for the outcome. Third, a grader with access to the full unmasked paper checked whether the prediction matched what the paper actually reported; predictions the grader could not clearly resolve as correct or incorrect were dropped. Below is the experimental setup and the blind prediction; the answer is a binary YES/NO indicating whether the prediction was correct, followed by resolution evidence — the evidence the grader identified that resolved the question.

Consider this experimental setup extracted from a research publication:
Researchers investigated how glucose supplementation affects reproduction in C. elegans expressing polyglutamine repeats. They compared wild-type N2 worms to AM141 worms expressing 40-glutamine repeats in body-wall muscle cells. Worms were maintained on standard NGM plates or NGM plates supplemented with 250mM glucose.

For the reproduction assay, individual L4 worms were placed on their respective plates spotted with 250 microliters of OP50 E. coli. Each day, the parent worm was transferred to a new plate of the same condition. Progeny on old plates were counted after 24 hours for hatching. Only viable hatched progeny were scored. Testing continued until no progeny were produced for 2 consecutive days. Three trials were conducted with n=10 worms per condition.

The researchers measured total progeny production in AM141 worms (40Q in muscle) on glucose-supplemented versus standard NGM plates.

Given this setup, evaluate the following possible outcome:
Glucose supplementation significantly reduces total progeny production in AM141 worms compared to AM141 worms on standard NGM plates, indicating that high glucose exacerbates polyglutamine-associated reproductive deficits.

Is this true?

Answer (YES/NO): NO